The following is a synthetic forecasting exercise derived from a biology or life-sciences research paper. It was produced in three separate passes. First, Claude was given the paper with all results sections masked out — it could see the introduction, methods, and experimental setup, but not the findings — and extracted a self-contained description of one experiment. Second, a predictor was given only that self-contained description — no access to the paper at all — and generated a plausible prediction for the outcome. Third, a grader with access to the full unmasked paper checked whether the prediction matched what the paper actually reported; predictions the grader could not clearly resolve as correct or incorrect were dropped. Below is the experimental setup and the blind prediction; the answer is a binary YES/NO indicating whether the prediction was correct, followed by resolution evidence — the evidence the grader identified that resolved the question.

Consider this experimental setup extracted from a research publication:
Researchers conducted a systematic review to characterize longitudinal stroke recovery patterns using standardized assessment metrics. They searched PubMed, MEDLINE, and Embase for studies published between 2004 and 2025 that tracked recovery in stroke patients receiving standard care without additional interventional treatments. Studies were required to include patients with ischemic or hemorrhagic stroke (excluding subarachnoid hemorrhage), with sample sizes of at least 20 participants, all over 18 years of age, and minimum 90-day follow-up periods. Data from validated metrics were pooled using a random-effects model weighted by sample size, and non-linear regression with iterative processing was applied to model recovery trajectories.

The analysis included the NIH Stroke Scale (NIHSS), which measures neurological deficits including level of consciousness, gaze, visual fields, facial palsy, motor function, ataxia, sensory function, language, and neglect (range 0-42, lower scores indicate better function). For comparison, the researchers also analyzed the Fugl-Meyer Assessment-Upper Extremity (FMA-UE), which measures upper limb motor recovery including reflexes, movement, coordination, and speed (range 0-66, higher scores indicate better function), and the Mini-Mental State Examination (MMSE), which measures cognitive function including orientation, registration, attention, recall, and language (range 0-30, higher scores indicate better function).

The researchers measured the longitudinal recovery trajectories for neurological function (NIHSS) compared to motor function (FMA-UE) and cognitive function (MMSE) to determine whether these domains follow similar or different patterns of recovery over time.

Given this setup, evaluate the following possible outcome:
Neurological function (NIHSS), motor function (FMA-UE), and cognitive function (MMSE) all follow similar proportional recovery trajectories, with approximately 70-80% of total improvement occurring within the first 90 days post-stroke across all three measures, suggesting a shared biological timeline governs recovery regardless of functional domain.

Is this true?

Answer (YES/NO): NO